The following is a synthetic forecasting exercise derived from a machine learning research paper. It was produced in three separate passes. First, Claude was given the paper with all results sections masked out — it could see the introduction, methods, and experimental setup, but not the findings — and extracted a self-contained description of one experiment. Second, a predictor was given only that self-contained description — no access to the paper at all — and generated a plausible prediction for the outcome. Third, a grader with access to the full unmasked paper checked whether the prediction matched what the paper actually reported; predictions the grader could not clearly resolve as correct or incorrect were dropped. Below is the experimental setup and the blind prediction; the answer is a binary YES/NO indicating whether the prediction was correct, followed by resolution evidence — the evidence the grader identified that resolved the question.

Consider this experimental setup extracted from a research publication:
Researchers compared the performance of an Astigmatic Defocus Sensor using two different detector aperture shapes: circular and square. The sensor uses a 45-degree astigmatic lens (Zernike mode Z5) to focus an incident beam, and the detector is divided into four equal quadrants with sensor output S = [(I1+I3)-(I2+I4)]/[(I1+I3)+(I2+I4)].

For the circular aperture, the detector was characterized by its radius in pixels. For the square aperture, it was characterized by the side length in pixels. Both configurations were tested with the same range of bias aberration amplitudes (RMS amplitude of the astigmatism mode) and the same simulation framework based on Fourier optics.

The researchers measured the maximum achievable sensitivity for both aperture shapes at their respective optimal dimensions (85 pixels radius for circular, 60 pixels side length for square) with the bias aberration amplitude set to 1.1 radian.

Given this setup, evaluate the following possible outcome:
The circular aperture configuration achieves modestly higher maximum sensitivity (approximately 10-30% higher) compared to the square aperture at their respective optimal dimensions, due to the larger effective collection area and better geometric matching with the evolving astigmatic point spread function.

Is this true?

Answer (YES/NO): NO